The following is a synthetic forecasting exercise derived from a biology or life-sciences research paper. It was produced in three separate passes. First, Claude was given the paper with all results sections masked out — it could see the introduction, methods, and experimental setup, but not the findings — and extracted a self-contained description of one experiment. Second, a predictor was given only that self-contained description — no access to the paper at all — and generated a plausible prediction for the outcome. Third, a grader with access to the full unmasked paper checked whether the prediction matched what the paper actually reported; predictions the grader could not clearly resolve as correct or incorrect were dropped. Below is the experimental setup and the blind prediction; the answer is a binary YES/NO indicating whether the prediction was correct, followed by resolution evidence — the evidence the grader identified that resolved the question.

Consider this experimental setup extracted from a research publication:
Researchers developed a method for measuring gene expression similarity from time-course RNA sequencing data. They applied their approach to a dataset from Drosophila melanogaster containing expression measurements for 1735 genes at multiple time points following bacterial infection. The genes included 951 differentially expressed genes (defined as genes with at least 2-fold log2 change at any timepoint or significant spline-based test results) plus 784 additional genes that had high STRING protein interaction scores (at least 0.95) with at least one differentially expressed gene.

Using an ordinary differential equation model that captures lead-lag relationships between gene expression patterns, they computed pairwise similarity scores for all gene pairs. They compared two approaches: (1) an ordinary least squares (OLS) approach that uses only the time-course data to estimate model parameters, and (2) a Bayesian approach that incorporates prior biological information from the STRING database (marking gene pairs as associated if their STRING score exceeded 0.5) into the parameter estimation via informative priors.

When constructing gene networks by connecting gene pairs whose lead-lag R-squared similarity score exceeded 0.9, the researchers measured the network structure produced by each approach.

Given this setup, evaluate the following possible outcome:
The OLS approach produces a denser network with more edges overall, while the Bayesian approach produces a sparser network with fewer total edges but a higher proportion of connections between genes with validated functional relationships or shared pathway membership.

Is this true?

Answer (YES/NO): YES